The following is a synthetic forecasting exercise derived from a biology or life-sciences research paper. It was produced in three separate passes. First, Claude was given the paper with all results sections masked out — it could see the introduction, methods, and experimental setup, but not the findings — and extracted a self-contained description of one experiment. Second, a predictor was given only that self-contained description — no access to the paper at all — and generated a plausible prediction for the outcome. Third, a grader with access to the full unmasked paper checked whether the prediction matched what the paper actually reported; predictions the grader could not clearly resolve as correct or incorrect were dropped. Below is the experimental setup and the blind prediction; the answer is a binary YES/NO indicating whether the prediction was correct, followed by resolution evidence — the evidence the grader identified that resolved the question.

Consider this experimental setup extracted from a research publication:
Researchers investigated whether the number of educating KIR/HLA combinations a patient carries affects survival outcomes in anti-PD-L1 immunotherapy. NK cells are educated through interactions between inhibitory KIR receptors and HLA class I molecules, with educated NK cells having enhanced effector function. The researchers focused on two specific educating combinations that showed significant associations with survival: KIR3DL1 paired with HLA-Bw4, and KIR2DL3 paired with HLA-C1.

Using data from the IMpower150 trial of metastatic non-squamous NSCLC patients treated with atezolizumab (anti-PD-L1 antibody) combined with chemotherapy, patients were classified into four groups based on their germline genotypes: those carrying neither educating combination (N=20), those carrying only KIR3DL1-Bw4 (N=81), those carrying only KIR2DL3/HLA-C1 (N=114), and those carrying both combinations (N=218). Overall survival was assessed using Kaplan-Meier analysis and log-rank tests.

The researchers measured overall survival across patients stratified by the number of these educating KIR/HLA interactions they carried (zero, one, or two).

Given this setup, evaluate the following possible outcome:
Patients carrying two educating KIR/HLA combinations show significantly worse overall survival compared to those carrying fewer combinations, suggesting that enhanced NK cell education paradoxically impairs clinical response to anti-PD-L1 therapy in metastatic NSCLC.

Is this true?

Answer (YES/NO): NO